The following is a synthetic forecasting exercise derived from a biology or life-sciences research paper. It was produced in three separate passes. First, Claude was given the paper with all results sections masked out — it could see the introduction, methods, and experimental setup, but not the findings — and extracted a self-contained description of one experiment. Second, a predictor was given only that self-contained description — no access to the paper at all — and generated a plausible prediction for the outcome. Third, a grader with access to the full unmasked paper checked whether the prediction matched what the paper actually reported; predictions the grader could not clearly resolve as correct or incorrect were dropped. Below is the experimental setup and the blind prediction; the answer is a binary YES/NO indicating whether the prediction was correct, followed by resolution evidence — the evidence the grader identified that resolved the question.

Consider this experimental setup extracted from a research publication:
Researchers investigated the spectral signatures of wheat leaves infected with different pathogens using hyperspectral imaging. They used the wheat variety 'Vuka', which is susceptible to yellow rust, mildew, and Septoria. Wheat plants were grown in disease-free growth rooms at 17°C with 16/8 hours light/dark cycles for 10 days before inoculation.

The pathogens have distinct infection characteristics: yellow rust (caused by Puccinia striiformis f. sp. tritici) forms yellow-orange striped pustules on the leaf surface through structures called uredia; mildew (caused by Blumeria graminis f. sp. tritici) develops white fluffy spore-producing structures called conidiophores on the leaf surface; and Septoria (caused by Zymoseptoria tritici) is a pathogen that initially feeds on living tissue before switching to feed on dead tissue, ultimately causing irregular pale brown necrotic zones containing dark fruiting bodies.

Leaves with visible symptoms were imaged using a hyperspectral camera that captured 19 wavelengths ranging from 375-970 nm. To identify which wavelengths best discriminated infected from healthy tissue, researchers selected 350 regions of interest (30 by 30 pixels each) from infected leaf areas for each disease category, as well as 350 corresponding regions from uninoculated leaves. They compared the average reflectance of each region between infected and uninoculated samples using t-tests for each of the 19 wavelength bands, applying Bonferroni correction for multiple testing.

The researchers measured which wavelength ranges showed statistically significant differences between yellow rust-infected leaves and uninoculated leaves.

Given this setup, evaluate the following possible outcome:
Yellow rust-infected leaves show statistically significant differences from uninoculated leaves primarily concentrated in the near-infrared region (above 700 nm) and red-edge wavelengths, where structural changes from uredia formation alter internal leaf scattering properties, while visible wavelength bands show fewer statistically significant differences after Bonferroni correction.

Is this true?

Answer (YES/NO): NO